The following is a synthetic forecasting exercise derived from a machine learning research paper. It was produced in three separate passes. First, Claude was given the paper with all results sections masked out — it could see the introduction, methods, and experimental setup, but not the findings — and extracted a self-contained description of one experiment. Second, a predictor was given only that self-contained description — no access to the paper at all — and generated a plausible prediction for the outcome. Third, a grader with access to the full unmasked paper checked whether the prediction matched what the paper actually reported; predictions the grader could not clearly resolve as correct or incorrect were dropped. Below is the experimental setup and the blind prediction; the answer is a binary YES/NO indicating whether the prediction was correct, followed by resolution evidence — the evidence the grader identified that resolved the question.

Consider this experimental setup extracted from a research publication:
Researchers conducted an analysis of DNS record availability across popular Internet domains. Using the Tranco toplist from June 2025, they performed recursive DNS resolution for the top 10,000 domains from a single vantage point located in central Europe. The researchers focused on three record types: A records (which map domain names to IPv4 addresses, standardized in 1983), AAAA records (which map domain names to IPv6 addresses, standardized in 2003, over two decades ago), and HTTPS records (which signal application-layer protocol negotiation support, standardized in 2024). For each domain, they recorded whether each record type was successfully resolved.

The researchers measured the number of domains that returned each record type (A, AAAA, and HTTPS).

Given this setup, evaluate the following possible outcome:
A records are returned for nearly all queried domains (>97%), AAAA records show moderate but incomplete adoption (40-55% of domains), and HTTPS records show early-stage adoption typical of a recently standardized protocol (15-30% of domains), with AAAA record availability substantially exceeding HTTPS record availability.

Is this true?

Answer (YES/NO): NO